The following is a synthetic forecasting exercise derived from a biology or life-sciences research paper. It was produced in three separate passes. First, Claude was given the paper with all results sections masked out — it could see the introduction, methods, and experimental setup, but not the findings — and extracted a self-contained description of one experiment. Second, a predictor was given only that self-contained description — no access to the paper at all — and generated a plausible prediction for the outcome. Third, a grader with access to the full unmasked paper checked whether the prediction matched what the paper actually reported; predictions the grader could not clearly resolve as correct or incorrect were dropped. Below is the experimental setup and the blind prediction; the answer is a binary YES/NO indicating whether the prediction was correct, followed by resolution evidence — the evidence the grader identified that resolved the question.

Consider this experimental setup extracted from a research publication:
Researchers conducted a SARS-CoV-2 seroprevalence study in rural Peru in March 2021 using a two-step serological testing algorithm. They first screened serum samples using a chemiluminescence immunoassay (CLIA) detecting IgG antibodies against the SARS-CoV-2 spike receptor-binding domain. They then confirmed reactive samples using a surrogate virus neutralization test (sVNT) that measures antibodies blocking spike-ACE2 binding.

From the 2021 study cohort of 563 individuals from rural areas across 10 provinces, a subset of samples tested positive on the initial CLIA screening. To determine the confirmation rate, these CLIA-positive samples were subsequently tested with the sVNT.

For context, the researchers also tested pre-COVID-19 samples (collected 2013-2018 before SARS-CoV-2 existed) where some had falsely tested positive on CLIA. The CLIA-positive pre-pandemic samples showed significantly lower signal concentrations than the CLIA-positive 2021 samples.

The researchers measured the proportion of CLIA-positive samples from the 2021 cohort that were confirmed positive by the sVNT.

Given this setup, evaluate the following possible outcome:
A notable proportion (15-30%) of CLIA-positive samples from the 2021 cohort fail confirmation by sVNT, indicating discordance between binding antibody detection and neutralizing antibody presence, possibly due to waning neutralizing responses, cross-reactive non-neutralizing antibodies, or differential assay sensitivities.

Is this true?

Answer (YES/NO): NO